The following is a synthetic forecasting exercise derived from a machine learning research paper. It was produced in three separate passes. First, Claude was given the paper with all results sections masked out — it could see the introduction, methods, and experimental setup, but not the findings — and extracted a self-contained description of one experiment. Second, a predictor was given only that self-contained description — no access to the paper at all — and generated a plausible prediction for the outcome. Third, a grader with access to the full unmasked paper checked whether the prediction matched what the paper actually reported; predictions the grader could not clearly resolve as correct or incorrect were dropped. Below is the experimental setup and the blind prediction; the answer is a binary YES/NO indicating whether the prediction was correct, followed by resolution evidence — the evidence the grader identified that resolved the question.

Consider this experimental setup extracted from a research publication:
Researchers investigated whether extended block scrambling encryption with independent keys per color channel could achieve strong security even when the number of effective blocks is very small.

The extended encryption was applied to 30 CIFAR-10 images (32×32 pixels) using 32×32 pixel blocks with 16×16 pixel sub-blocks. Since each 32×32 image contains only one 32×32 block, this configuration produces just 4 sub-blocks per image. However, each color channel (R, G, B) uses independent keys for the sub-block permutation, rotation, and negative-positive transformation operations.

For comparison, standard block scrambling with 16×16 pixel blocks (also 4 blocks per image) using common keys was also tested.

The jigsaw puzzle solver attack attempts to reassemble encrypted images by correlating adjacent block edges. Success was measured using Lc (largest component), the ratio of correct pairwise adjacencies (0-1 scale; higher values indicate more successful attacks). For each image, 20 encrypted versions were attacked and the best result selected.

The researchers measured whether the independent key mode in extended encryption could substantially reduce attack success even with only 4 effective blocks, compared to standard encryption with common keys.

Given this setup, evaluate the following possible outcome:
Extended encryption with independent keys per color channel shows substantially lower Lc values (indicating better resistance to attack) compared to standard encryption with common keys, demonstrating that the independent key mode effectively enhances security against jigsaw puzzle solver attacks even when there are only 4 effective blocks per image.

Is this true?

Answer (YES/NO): YES